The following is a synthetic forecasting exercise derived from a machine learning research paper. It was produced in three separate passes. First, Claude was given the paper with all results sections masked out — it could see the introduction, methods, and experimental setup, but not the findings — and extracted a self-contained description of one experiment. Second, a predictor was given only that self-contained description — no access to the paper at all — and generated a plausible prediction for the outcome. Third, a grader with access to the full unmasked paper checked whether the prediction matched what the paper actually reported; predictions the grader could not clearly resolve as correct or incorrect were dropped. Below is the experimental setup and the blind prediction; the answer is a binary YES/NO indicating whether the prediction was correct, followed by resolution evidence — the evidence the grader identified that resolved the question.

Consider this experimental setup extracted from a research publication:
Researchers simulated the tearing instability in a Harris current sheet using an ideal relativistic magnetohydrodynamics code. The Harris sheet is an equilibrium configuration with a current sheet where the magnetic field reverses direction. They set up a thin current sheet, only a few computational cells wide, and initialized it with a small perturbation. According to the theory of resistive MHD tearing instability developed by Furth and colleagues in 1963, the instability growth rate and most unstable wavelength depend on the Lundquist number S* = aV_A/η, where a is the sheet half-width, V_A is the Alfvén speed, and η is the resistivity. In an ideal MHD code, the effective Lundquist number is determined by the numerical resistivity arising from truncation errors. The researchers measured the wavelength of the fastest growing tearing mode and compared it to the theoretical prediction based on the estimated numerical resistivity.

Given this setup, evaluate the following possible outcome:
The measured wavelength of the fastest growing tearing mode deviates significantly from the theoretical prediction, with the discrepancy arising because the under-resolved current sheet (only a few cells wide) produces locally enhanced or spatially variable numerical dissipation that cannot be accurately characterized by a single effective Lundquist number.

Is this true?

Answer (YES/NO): NO